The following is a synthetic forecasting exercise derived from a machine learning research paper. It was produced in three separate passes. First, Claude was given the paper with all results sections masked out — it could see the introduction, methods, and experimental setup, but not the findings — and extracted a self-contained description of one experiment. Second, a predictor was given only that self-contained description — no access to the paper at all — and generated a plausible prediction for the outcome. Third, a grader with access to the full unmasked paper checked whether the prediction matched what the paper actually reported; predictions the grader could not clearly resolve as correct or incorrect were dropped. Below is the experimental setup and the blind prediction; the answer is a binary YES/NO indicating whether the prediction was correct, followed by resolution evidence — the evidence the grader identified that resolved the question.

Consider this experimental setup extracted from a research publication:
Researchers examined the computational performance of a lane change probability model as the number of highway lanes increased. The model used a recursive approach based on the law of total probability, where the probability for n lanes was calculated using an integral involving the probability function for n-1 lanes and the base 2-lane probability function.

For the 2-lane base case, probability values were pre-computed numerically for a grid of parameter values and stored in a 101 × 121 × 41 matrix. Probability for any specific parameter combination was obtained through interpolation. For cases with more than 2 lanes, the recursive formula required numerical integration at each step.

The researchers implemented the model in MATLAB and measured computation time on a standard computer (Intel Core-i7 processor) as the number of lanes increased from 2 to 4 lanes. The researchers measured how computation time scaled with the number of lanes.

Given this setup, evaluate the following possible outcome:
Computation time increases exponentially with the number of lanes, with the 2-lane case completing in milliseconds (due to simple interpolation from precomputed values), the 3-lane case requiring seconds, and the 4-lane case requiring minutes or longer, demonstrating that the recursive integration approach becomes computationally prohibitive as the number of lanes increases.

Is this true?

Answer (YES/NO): NO